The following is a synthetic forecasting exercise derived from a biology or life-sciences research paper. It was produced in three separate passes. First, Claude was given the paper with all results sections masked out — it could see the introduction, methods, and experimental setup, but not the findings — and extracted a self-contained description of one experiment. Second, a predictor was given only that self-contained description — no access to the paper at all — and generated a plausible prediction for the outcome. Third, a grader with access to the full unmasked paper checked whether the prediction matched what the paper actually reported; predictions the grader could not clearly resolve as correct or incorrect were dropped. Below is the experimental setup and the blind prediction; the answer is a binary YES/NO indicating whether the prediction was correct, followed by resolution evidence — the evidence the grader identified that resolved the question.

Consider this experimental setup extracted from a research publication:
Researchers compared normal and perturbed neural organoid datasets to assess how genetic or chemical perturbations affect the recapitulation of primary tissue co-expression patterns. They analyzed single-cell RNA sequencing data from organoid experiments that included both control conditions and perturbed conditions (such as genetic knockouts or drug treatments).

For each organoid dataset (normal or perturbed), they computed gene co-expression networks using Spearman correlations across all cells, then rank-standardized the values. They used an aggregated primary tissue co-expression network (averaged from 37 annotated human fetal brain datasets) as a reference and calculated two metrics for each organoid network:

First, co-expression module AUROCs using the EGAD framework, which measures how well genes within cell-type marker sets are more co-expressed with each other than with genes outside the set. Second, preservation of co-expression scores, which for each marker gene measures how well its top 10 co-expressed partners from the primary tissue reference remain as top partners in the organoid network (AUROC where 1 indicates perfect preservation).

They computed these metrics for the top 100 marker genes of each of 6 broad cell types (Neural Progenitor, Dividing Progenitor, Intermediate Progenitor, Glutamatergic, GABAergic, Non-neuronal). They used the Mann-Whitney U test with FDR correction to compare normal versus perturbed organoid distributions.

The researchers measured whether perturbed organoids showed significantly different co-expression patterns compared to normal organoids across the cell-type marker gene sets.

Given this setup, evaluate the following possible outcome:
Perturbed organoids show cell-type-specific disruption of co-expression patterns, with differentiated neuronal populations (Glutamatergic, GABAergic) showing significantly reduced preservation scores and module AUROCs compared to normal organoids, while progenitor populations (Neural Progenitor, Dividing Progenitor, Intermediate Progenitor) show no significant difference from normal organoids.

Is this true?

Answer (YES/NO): NO